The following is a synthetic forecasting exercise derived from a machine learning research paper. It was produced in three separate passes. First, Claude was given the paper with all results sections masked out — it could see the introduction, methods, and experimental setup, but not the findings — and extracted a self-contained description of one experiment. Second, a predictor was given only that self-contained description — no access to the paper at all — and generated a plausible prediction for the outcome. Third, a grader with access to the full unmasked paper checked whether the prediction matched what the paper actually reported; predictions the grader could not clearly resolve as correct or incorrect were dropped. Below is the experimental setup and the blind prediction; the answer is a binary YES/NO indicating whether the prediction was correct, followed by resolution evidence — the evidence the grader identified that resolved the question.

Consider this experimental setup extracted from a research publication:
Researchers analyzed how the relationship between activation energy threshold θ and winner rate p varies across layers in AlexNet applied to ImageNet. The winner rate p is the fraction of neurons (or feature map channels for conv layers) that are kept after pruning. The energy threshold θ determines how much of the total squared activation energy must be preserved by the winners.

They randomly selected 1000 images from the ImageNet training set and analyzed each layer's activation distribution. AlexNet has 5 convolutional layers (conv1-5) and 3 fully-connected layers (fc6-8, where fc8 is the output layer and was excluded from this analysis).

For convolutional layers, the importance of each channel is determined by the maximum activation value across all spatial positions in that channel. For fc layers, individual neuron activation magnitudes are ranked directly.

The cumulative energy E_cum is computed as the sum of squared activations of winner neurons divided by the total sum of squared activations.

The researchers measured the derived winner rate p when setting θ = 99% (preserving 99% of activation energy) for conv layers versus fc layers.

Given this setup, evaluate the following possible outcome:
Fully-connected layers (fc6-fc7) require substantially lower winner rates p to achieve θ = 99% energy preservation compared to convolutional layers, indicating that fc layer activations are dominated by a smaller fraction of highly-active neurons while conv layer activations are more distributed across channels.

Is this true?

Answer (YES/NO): YES